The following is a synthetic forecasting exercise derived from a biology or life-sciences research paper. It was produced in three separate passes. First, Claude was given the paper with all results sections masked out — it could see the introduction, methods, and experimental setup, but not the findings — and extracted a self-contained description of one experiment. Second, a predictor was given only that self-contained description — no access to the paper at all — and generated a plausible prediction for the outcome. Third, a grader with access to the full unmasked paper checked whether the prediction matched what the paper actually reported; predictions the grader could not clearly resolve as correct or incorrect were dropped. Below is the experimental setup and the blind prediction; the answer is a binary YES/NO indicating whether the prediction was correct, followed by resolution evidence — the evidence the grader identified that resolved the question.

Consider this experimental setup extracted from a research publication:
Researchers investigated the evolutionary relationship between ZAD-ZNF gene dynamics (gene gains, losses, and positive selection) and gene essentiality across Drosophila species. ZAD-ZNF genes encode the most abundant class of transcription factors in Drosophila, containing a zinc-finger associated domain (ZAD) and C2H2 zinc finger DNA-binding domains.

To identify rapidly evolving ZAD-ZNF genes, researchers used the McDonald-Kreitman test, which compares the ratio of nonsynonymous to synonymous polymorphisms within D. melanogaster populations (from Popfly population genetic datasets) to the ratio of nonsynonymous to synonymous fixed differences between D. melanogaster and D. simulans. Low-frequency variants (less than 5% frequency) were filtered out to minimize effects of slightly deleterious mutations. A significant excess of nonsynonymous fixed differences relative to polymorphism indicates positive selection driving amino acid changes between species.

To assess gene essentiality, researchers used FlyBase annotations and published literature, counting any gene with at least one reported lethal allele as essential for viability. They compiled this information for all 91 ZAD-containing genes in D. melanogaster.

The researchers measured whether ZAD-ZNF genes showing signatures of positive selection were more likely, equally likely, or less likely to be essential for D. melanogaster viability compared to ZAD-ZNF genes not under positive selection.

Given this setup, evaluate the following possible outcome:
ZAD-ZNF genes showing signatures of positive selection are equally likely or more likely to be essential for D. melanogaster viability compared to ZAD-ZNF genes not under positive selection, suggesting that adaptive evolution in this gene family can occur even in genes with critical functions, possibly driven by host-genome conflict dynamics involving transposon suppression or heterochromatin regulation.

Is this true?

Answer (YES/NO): YES